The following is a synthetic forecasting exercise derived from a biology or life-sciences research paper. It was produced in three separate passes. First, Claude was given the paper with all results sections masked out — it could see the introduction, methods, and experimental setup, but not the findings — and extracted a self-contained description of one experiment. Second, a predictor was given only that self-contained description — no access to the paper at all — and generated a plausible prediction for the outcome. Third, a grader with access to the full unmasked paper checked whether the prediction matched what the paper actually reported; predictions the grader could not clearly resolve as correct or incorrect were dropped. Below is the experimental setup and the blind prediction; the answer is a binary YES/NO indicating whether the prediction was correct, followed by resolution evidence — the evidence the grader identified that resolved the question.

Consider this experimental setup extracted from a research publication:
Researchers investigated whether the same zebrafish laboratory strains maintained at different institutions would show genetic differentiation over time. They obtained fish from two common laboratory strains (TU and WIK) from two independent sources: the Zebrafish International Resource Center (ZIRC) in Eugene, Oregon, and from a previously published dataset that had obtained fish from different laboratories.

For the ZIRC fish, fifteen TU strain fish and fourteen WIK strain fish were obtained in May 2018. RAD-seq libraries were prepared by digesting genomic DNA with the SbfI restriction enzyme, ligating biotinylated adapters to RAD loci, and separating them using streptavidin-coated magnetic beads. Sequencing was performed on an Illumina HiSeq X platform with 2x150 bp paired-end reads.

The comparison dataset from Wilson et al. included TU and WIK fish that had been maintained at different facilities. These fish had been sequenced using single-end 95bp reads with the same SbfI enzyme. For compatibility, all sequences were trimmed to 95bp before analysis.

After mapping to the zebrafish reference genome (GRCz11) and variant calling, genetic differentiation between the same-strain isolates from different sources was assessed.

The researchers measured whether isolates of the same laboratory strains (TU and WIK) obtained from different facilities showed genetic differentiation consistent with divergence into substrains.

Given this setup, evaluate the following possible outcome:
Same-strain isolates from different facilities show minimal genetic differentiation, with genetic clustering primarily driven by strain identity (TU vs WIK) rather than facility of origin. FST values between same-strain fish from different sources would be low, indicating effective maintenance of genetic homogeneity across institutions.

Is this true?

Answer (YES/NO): NO